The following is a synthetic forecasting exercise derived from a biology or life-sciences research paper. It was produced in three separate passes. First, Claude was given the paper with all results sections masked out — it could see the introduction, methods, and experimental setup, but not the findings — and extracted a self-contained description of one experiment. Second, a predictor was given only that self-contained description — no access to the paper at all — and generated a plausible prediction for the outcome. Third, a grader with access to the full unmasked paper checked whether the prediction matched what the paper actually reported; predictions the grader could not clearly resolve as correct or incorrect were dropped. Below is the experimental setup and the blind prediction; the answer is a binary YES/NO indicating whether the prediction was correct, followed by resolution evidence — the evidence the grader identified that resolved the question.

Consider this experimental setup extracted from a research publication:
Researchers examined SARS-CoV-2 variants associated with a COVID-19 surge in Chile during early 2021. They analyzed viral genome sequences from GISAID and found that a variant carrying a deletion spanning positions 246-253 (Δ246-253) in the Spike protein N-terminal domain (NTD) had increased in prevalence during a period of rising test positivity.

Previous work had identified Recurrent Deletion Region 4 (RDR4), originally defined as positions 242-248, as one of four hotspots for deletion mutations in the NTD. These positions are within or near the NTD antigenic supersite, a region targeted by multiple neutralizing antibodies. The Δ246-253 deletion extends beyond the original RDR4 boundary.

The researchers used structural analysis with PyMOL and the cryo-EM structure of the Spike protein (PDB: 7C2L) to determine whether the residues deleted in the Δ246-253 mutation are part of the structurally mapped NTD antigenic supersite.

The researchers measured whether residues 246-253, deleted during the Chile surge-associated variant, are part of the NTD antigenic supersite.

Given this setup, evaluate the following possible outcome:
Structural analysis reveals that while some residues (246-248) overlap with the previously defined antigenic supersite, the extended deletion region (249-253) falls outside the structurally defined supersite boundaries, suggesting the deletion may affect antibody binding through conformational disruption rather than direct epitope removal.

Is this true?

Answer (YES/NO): NO